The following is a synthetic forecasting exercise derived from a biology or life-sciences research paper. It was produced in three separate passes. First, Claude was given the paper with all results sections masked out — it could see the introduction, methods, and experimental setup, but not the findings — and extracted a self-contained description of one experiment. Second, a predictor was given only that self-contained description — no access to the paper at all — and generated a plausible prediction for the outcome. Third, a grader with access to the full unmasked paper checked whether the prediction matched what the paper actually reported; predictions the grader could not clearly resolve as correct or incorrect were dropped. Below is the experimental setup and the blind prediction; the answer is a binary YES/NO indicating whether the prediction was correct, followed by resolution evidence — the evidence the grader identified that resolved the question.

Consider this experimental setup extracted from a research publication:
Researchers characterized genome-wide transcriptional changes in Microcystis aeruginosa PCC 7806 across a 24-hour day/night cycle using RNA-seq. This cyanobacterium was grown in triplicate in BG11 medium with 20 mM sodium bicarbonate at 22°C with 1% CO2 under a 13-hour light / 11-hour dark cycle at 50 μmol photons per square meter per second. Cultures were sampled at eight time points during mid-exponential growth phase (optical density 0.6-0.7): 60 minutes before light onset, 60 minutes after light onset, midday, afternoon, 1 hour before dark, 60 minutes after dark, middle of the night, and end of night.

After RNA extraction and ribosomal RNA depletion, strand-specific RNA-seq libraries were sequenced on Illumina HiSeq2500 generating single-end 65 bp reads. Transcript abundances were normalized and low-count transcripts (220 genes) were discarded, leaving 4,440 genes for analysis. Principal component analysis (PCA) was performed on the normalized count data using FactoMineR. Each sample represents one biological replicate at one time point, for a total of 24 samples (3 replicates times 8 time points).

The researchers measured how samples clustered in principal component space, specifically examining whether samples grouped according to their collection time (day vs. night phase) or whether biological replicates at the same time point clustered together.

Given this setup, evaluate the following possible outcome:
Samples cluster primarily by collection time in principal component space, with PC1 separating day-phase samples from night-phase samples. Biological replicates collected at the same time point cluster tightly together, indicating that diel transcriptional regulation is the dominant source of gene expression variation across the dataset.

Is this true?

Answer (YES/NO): YES